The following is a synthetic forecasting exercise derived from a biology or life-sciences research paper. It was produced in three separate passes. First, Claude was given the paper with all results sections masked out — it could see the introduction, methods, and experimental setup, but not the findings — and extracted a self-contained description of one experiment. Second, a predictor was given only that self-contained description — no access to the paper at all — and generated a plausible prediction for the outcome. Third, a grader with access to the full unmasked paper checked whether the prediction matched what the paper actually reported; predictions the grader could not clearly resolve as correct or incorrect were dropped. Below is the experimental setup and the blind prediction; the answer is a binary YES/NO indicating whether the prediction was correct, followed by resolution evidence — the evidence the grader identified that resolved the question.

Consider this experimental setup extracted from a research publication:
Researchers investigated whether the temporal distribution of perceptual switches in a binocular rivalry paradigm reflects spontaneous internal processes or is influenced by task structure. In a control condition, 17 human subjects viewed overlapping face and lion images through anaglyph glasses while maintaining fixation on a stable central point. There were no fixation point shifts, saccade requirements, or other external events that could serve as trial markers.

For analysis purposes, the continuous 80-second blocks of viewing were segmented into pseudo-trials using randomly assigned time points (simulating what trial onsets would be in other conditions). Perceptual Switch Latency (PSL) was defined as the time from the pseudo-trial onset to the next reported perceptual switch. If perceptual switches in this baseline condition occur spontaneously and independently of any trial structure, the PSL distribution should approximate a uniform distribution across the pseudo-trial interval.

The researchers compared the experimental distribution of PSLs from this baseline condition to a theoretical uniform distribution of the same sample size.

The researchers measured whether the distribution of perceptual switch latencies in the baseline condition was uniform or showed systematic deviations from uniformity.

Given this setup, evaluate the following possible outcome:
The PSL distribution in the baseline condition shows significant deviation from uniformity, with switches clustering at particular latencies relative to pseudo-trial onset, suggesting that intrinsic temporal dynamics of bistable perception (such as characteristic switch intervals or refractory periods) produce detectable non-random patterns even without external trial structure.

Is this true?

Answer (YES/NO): NO